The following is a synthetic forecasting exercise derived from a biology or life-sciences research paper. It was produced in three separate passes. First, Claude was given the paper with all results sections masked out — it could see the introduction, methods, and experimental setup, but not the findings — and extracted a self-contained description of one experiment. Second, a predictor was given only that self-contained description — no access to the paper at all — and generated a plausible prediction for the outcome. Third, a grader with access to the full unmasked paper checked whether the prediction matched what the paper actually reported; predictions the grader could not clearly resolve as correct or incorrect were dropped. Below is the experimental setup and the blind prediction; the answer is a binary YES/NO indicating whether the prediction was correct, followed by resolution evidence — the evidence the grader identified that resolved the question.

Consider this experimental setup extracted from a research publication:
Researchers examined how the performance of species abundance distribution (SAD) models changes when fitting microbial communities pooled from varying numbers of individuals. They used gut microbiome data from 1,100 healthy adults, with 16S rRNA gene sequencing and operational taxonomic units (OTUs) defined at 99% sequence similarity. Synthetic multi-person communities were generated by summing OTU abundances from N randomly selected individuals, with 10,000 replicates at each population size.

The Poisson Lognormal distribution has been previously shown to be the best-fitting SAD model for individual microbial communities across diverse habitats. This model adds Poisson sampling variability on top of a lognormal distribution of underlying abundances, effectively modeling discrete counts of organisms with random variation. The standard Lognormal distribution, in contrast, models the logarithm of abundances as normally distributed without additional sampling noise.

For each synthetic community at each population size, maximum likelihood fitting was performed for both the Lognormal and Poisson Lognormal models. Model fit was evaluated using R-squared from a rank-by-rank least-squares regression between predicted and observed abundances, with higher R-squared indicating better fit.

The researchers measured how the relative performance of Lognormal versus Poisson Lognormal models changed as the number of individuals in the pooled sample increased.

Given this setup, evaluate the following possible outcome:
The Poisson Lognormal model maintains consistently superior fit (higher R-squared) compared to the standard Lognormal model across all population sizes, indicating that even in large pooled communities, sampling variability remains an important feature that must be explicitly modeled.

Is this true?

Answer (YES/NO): NO